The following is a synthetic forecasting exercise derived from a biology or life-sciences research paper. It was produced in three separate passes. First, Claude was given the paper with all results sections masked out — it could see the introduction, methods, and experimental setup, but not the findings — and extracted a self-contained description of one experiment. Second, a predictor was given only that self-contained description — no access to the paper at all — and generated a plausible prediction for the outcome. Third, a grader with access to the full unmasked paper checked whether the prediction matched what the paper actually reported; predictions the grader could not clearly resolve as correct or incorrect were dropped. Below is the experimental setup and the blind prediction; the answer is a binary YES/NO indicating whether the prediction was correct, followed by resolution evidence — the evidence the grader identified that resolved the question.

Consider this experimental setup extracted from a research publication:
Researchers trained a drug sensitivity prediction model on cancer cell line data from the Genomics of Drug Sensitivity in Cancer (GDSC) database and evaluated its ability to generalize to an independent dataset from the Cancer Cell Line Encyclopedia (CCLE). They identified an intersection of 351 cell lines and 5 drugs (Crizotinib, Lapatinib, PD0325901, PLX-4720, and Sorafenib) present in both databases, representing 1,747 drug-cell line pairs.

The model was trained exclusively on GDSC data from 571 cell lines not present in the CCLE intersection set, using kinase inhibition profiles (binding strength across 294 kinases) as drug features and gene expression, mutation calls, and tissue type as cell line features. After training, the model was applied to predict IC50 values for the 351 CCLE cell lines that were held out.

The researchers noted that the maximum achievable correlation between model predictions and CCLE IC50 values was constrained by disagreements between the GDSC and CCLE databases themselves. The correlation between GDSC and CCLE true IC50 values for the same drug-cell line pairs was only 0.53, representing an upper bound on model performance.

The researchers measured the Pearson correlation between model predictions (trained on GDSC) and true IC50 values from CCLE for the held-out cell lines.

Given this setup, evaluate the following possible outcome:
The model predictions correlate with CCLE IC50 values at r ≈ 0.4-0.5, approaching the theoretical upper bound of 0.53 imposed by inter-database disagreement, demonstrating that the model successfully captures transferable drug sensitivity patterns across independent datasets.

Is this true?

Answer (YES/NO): YES